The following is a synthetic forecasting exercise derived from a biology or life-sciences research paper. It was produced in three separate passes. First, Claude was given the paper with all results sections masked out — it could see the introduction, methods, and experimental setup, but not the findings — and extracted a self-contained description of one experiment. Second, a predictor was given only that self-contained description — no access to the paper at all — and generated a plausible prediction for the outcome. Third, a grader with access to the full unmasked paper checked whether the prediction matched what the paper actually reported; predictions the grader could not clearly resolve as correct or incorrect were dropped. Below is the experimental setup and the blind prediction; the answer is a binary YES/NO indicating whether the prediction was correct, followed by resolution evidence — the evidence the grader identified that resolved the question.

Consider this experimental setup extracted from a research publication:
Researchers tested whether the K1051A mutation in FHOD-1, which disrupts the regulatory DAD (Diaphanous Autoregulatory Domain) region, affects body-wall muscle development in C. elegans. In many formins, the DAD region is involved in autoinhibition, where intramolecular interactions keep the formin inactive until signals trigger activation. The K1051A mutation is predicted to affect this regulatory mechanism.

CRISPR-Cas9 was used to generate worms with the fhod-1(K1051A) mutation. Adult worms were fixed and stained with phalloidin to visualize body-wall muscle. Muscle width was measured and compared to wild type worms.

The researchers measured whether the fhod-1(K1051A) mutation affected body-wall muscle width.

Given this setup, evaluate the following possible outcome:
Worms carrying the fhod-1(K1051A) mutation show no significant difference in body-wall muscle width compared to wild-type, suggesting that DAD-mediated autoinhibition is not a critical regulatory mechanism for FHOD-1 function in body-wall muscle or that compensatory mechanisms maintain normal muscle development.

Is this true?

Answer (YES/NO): YES